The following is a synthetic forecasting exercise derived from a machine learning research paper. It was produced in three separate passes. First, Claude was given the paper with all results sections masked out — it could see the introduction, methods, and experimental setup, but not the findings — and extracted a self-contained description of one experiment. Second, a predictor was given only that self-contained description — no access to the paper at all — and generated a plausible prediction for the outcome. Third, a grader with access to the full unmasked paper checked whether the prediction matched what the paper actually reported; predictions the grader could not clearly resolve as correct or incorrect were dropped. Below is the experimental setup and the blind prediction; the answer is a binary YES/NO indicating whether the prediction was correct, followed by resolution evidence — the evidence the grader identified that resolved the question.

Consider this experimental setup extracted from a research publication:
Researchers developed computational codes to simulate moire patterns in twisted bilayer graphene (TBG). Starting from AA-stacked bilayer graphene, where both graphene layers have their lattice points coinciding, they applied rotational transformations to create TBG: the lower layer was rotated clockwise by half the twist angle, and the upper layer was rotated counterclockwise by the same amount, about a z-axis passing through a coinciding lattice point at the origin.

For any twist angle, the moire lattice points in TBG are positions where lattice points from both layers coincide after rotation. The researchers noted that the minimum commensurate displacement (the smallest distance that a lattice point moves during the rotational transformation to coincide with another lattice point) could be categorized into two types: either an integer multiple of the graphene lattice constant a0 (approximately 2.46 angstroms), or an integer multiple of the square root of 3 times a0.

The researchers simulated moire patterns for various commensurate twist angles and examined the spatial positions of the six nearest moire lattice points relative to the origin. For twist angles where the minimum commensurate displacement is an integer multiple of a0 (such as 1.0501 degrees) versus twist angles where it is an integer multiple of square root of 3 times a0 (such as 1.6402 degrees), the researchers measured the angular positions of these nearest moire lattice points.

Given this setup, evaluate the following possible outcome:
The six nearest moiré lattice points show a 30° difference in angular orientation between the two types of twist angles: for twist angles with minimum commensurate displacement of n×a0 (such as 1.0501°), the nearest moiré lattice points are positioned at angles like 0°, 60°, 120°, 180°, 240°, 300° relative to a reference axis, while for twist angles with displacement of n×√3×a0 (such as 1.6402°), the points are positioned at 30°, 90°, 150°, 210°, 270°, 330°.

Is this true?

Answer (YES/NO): YES